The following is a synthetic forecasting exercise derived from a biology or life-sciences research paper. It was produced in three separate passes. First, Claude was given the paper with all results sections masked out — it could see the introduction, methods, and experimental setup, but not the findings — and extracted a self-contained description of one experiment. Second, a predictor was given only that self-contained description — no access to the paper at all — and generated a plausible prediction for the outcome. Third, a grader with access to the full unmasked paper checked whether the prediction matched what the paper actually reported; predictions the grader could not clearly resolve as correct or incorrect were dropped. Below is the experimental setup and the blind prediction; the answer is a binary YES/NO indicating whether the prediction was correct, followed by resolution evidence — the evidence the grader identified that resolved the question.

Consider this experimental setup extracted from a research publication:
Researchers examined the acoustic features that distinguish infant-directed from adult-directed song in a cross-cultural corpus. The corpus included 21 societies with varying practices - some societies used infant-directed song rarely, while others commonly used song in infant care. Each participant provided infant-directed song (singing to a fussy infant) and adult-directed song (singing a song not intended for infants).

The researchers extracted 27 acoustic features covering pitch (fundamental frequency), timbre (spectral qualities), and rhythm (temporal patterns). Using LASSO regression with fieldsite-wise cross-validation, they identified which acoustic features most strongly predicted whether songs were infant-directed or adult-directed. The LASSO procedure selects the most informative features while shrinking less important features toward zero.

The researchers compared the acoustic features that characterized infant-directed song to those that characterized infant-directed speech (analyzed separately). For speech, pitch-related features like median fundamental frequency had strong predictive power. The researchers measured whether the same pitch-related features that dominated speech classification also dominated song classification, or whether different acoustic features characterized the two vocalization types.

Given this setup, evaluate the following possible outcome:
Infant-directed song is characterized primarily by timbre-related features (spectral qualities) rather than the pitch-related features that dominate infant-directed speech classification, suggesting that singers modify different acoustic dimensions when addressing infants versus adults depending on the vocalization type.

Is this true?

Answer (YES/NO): NO